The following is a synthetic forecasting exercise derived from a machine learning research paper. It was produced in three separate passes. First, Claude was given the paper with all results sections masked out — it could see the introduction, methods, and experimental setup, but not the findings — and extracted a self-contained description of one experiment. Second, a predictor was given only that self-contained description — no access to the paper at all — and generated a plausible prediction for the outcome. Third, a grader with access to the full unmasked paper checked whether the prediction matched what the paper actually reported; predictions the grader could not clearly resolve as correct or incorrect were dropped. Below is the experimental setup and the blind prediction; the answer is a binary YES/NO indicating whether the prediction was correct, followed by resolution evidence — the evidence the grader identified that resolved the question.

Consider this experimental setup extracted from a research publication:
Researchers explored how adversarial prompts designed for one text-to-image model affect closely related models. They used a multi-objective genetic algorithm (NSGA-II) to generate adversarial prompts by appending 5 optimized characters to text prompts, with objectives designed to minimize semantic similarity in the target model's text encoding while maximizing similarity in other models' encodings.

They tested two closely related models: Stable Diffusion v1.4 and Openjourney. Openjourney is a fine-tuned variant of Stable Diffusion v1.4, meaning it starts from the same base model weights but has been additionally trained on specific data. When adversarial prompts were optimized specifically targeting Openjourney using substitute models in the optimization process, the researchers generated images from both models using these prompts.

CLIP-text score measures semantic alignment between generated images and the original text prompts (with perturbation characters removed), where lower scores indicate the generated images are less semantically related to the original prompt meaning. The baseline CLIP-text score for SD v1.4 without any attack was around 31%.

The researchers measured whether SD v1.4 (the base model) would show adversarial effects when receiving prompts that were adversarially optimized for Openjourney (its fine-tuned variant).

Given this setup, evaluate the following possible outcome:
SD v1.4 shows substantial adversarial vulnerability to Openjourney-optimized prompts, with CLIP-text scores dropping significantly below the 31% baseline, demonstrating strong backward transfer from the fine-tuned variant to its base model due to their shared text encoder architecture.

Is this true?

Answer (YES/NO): YES